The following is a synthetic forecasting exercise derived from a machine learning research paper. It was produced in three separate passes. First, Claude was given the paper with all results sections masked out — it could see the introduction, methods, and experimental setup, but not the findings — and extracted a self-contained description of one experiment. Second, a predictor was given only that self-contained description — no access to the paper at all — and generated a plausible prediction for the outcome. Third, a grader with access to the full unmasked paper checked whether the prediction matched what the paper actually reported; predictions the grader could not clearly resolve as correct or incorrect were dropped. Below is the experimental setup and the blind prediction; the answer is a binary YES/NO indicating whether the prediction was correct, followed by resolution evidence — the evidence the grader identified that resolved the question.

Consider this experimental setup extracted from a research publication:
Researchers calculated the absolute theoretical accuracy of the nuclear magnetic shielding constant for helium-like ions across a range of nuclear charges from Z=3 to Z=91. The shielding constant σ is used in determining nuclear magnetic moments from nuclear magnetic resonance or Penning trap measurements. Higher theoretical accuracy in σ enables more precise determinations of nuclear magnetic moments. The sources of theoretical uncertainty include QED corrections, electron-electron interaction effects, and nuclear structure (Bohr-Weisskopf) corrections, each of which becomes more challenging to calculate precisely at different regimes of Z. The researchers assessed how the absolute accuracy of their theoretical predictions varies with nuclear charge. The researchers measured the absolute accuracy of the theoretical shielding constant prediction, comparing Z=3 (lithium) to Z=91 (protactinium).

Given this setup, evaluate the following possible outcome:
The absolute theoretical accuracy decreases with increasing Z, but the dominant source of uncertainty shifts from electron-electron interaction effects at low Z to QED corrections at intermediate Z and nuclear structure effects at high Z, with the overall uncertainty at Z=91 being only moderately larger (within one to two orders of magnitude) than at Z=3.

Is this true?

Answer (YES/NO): NO